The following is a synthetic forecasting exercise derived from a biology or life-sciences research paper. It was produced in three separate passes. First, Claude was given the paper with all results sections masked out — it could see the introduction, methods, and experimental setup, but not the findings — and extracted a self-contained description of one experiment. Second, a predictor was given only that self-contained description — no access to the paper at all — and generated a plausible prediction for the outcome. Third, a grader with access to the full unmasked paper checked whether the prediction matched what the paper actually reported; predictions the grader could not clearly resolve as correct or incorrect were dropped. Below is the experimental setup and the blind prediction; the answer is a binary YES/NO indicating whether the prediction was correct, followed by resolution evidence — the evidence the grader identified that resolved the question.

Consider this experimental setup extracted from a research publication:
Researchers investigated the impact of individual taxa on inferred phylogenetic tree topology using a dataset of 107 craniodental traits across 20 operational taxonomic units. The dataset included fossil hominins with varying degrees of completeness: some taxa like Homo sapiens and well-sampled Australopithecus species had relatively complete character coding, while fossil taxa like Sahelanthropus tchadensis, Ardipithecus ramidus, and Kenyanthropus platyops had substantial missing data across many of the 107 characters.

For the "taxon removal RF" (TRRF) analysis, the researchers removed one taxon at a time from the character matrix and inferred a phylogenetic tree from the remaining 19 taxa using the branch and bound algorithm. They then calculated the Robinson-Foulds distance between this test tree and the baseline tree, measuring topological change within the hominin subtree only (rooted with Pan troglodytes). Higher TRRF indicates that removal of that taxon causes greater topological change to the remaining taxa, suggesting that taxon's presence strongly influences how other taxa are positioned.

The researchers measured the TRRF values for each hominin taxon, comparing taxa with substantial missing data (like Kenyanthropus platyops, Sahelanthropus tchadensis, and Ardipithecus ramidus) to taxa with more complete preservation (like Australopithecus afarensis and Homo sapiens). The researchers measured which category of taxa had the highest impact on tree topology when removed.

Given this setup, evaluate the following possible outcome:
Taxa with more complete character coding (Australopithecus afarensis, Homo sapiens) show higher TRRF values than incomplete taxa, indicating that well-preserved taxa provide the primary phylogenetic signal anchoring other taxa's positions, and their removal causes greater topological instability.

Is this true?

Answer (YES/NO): NO